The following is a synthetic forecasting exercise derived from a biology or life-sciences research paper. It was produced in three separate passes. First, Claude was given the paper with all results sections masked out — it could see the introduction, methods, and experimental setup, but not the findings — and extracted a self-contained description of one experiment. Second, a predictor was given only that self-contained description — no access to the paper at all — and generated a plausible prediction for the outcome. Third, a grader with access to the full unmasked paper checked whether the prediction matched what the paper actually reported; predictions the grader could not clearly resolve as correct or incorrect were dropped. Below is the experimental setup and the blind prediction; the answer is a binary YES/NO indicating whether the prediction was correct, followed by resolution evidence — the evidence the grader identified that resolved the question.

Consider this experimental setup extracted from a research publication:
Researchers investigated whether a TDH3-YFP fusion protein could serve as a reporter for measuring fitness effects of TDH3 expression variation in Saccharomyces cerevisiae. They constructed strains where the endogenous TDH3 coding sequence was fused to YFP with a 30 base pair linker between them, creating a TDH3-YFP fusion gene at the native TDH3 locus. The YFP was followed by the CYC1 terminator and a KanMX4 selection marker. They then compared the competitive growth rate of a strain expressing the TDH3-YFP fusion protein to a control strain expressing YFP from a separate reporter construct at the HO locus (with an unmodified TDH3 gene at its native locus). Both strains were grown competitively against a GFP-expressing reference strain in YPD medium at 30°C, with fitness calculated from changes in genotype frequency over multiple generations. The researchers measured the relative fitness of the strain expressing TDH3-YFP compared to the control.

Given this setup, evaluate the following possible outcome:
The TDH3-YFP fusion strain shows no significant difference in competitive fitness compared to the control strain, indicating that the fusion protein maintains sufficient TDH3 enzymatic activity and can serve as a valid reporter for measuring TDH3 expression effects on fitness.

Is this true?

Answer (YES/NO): NO